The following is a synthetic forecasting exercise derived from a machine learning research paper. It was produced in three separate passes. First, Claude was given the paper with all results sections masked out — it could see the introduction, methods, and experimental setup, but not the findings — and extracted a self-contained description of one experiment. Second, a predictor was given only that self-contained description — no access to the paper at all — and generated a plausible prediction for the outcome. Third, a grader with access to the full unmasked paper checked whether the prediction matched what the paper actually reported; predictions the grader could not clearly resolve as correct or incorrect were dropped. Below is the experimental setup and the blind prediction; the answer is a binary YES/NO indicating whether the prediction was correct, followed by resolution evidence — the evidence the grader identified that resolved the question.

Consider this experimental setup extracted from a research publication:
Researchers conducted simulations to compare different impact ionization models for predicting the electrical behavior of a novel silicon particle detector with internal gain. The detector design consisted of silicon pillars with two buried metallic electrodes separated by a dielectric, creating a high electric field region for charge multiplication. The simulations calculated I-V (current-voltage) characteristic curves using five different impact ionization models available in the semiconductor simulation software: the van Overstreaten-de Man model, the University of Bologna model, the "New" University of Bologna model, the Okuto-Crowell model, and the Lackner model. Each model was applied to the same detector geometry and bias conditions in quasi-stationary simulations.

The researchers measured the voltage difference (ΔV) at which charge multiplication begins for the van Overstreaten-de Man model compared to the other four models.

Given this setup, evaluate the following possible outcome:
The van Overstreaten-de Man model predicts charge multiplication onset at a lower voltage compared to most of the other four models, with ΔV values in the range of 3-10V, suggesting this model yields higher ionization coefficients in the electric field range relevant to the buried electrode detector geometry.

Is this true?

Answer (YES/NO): NO